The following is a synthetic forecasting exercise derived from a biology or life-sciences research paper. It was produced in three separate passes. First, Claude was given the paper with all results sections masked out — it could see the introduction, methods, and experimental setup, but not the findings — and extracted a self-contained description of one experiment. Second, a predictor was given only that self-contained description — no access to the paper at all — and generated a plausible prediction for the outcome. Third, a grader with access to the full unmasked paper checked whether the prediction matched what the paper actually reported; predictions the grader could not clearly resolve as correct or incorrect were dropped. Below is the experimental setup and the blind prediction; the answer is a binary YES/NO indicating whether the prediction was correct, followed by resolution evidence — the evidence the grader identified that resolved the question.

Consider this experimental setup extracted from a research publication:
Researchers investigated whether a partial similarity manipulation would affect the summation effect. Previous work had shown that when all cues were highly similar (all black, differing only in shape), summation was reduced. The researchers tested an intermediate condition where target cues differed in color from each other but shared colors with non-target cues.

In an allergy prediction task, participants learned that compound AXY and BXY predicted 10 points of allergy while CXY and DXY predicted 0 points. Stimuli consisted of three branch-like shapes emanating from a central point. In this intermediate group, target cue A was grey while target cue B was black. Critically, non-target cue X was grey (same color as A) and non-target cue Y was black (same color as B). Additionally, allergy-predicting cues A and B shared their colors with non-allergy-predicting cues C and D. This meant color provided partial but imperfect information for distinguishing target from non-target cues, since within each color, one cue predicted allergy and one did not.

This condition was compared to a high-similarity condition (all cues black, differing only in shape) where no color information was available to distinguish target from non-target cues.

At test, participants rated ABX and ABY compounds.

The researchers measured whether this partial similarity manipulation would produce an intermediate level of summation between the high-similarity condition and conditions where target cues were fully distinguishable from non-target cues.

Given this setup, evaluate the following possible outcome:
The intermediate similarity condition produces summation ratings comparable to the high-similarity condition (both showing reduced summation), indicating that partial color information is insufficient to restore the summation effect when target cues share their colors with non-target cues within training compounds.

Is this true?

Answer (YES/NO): YES